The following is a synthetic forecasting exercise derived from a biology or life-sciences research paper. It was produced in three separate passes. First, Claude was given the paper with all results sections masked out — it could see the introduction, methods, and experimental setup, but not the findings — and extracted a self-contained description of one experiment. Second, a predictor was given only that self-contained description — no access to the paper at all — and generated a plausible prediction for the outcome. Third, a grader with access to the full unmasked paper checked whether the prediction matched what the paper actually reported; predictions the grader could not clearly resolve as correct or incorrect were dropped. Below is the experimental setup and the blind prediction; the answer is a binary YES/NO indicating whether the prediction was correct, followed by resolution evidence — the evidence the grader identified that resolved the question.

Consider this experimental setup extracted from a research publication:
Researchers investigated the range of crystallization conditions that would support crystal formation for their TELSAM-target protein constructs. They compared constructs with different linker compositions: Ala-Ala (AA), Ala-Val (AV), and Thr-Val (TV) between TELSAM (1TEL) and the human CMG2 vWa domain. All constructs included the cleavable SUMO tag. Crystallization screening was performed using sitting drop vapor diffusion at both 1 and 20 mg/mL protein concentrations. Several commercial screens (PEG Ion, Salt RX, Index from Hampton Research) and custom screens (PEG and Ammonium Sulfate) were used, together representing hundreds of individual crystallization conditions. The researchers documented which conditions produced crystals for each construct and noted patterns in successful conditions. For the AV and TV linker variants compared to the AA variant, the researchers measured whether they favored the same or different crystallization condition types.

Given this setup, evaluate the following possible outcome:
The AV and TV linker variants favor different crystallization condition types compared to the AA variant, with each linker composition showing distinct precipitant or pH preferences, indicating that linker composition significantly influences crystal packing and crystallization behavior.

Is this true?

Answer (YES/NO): NO